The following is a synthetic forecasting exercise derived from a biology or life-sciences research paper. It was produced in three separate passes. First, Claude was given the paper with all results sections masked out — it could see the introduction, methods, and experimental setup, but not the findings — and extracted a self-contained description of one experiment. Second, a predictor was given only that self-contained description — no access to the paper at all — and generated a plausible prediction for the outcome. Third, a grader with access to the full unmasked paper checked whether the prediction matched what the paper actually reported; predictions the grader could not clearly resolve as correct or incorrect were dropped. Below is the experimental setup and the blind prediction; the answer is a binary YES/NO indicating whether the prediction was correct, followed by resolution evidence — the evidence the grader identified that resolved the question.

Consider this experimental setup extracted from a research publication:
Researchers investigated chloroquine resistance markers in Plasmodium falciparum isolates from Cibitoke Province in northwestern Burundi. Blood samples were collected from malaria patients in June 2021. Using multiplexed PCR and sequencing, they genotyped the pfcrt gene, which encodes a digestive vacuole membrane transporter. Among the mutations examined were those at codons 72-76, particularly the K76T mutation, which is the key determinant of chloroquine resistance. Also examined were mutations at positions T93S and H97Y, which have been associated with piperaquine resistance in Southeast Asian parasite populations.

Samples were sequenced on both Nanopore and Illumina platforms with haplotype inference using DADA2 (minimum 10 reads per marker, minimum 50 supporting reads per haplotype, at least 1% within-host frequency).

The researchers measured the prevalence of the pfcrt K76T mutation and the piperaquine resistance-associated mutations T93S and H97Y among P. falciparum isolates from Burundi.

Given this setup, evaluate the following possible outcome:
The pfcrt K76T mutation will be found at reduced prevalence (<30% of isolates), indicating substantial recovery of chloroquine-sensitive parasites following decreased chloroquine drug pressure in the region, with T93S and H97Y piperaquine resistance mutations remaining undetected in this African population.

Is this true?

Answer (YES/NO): NO